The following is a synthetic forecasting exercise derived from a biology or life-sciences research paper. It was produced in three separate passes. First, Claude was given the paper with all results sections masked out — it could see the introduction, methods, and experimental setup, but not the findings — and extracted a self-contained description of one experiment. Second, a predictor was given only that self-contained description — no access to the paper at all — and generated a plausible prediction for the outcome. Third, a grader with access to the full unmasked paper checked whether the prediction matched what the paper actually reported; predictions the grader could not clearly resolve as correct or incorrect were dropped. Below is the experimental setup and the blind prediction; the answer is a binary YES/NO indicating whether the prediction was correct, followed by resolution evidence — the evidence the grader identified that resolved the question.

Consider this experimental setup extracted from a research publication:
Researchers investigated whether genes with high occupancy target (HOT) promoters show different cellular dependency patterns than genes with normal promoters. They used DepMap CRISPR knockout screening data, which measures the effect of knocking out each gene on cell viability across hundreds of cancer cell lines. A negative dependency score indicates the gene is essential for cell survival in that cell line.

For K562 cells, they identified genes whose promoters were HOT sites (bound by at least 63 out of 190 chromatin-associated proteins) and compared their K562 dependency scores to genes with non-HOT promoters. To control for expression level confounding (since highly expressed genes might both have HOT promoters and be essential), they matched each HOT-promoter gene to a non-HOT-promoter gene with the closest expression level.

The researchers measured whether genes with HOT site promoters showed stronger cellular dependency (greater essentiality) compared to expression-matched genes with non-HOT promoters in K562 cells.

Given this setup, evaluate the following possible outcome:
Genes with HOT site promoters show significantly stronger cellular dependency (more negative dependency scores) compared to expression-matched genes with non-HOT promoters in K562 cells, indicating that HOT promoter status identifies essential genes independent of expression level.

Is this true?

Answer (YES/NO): YES